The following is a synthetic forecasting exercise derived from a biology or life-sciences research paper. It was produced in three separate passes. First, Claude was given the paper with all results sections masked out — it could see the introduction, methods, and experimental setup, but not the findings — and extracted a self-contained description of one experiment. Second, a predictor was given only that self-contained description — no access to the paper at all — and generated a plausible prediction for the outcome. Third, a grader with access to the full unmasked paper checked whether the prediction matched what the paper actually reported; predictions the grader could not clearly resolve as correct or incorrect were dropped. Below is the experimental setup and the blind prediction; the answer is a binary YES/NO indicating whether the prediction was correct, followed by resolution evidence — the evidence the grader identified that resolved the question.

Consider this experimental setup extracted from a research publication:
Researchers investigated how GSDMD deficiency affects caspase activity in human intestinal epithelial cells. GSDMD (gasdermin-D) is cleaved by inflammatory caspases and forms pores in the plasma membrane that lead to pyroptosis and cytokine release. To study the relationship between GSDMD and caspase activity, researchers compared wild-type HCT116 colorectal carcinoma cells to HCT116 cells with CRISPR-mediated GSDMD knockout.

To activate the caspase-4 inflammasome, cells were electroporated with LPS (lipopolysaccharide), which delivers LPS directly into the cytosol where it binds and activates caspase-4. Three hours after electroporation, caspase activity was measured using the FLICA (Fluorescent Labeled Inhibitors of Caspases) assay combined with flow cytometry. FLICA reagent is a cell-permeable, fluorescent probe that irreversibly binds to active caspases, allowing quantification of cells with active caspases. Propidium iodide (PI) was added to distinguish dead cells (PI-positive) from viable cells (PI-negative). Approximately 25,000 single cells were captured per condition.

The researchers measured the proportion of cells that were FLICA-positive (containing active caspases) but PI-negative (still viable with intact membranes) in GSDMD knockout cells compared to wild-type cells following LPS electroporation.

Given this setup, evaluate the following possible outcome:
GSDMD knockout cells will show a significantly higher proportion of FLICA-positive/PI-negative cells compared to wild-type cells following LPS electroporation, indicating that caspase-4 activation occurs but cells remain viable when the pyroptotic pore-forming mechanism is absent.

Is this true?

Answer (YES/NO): NO